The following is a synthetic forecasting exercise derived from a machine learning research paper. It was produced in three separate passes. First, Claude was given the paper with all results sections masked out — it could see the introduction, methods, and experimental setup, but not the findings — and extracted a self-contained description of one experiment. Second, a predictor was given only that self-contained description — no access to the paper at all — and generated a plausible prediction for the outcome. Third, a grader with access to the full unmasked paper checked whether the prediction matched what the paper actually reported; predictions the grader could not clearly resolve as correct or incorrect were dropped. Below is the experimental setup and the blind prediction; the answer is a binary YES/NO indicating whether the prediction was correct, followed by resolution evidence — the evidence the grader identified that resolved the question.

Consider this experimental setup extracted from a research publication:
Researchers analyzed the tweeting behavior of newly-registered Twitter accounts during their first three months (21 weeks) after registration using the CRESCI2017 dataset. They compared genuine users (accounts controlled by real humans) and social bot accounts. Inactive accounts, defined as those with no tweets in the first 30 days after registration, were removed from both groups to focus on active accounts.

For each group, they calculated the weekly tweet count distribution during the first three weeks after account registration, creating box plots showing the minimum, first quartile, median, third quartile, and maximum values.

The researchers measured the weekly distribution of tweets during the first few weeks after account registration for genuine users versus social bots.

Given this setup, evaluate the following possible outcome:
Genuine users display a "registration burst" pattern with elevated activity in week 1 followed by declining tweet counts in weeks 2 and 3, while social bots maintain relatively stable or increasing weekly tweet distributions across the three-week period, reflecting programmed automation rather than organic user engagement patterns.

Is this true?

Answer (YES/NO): NO